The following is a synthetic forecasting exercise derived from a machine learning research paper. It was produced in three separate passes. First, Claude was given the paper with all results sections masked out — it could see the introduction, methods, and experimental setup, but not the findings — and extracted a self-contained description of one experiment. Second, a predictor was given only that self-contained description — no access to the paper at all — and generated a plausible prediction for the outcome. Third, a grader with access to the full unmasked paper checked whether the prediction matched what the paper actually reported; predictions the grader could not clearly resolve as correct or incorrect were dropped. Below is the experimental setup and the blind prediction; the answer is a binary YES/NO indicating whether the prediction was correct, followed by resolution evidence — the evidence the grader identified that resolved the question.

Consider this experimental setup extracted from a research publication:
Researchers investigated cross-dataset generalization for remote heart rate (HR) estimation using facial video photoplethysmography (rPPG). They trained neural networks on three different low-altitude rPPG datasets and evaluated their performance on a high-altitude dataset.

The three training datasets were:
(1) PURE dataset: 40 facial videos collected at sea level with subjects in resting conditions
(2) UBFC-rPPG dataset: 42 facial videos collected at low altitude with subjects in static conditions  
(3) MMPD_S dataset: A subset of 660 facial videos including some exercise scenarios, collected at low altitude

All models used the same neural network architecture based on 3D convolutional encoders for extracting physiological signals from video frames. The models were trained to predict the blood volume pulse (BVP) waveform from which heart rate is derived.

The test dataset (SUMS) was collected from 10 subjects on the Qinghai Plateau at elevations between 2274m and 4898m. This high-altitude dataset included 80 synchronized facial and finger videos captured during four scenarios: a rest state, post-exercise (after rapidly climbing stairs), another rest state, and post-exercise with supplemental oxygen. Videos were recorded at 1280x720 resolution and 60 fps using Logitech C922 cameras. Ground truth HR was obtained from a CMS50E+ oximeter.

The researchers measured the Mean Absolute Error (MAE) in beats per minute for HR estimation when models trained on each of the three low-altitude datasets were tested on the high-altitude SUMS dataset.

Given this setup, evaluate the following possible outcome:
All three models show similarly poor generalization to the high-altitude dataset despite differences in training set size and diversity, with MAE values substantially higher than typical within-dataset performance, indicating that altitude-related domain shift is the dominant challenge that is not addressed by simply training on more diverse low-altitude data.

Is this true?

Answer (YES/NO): NO